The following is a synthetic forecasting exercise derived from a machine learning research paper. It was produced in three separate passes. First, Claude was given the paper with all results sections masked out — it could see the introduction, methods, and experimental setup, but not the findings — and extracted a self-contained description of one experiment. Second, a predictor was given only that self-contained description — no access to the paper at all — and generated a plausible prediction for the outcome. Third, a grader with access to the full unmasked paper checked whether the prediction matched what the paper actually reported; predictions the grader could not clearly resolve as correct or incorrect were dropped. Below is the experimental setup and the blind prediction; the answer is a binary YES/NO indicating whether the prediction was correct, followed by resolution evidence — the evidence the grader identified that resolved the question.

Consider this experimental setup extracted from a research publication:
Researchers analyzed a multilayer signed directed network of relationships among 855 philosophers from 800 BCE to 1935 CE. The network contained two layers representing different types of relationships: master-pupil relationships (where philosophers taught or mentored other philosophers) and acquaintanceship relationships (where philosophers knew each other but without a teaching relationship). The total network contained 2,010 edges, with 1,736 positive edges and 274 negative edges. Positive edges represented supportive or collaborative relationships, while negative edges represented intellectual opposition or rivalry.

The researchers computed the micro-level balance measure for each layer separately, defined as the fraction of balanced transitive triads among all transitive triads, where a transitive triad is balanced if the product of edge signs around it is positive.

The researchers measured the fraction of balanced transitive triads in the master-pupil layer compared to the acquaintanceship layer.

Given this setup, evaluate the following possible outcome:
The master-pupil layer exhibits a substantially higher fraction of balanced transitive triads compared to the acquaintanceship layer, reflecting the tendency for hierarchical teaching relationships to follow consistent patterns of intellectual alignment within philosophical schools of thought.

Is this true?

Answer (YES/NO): NO